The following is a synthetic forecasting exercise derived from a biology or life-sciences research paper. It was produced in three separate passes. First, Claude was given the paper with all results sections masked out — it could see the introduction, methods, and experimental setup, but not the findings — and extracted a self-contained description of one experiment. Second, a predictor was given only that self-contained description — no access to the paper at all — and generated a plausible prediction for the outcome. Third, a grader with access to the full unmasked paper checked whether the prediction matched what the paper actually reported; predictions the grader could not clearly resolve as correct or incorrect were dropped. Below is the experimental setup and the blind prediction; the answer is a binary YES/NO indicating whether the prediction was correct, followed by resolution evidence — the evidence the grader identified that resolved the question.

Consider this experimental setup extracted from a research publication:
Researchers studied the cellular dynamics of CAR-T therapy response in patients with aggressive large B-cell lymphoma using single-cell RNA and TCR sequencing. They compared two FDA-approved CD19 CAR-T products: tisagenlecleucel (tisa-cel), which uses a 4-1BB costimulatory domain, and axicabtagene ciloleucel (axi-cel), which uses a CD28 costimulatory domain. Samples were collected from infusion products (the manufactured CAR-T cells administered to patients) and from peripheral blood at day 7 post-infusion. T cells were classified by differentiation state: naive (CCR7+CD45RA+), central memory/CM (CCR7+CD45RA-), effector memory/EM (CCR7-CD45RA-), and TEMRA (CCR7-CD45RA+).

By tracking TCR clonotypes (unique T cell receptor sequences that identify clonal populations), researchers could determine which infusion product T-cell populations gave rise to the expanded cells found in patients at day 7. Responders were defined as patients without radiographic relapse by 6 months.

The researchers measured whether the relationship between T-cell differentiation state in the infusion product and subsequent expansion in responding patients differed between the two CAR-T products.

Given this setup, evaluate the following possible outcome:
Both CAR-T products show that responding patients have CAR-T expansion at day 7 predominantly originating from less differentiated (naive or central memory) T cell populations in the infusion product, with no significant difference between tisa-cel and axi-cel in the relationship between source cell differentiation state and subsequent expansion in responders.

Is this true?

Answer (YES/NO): NO